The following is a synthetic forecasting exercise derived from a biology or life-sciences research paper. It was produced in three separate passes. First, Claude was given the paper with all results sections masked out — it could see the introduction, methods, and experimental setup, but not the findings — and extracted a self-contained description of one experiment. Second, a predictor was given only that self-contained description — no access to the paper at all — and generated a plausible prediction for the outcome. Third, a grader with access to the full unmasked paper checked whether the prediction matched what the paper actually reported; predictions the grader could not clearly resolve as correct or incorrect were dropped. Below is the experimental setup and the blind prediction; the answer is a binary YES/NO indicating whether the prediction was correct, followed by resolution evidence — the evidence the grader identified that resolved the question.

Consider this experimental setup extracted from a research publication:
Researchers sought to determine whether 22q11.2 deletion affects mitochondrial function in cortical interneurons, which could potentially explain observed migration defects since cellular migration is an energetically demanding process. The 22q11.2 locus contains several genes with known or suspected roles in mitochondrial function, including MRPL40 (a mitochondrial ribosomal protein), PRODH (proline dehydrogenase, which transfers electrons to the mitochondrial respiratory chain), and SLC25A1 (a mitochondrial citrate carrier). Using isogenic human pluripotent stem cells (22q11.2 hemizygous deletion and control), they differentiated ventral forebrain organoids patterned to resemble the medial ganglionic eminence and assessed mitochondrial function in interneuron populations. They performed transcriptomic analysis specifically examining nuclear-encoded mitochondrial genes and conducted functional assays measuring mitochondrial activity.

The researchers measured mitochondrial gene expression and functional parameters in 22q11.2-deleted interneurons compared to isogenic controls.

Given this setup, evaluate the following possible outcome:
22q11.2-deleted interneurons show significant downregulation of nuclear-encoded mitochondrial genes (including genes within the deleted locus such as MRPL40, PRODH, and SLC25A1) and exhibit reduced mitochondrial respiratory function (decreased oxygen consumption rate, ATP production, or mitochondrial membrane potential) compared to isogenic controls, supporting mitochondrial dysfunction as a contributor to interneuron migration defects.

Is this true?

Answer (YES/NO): YES